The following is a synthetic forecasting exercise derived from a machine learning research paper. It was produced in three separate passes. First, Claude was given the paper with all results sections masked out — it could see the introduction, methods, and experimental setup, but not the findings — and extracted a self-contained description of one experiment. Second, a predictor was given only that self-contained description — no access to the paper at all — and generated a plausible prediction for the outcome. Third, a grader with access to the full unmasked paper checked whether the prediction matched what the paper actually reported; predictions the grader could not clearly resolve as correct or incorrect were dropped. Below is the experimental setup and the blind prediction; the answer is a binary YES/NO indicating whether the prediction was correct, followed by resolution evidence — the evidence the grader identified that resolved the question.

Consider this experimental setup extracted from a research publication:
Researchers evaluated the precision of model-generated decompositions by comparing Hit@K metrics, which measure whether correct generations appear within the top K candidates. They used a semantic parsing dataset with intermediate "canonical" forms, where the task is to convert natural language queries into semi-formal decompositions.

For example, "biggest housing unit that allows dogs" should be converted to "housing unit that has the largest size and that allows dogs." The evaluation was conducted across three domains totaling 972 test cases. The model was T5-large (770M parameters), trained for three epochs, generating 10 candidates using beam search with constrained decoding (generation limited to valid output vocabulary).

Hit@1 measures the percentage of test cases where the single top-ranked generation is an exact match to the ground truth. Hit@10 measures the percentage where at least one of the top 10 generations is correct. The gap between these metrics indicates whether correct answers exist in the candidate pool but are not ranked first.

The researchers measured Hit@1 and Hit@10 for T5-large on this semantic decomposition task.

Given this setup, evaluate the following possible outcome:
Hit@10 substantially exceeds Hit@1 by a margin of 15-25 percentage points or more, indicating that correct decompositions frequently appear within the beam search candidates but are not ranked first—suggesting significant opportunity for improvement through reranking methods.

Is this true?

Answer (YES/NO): YES